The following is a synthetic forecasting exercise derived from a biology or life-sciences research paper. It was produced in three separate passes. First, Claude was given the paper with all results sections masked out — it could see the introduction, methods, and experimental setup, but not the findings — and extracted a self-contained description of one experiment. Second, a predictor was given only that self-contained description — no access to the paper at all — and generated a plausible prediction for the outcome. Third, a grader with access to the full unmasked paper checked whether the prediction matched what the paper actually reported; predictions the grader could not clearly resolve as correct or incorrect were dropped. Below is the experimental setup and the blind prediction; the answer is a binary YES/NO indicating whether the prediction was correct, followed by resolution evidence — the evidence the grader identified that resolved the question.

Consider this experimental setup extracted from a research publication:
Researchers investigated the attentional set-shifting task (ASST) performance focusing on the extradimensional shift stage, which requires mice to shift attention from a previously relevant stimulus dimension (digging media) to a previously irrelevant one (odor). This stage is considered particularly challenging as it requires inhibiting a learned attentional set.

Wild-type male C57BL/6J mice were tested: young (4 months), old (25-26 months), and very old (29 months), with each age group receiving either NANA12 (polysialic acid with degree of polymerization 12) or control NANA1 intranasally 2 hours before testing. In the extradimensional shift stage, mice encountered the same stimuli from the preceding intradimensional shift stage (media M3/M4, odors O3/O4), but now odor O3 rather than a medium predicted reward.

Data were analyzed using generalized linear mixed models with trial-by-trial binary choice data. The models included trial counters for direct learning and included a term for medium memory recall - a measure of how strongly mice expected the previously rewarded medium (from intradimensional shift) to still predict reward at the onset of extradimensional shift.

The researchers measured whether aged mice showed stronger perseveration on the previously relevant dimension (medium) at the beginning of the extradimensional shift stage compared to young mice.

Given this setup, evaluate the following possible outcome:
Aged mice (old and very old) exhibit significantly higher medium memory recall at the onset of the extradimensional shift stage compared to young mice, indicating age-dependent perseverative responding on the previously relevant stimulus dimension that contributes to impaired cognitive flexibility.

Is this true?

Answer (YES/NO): NO